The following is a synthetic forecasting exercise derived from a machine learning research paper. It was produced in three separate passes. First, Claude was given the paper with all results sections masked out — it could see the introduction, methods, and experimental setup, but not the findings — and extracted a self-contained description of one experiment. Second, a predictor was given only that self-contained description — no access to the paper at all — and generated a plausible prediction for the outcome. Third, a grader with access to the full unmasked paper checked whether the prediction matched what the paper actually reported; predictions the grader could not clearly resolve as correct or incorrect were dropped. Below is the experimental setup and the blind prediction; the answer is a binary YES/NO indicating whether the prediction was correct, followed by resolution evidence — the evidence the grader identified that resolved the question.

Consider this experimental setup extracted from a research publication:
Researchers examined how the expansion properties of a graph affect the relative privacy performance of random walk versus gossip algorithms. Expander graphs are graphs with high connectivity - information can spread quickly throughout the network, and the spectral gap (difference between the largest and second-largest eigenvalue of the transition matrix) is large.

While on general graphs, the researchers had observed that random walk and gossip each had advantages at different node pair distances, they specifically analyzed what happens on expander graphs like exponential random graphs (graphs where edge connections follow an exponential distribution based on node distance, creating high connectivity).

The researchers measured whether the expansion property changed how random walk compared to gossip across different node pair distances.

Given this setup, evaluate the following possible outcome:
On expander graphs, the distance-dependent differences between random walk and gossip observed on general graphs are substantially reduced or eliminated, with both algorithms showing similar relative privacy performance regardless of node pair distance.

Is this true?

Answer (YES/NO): NO